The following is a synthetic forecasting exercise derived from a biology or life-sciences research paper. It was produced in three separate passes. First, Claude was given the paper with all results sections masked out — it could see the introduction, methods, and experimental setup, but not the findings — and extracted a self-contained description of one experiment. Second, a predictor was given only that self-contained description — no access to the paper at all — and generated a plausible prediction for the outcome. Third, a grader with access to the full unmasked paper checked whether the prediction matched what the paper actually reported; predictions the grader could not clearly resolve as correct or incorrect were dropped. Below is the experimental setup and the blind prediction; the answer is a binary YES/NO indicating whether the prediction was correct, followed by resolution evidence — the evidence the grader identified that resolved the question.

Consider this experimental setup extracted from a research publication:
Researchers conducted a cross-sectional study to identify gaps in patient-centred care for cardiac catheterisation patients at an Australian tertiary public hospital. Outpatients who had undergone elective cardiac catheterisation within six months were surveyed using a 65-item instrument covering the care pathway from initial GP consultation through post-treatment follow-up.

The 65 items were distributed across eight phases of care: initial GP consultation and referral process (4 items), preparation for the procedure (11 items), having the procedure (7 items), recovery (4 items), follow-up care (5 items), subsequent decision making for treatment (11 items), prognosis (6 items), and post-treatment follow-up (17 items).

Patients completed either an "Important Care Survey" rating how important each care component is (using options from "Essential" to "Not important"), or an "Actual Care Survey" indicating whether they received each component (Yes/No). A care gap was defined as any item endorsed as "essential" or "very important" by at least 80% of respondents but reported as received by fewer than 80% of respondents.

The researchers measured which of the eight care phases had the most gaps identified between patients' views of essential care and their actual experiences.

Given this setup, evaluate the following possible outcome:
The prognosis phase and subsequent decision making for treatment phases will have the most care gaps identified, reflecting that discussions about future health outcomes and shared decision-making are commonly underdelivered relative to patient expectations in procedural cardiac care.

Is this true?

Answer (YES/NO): NO